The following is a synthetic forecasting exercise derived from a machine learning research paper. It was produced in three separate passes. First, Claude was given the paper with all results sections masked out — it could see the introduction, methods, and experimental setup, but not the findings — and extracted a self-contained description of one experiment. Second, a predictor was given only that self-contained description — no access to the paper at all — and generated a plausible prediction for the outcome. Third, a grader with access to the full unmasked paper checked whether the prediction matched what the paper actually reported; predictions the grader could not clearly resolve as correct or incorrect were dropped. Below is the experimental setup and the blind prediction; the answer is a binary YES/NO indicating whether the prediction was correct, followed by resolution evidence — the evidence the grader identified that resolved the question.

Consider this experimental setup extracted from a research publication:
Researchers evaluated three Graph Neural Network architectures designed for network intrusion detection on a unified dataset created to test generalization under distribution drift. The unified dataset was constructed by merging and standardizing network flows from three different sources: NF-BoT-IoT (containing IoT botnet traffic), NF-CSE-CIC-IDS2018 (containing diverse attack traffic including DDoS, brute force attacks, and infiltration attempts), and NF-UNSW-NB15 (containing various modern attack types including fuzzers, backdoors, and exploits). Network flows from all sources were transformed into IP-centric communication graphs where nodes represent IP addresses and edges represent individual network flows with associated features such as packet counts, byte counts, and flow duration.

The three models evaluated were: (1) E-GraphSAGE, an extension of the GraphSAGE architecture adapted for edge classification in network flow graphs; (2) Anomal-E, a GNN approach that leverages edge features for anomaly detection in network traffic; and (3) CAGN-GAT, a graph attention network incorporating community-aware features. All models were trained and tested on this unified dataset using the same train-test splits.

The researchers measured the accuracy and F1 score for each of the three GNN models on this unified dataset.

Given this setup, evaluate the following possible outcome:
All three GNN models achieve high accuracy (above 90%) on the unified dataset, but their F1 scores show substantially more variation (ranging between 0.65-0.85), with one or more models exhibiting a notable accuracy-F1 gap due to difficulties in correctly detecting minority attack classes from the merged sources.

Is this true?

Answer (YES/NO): NO